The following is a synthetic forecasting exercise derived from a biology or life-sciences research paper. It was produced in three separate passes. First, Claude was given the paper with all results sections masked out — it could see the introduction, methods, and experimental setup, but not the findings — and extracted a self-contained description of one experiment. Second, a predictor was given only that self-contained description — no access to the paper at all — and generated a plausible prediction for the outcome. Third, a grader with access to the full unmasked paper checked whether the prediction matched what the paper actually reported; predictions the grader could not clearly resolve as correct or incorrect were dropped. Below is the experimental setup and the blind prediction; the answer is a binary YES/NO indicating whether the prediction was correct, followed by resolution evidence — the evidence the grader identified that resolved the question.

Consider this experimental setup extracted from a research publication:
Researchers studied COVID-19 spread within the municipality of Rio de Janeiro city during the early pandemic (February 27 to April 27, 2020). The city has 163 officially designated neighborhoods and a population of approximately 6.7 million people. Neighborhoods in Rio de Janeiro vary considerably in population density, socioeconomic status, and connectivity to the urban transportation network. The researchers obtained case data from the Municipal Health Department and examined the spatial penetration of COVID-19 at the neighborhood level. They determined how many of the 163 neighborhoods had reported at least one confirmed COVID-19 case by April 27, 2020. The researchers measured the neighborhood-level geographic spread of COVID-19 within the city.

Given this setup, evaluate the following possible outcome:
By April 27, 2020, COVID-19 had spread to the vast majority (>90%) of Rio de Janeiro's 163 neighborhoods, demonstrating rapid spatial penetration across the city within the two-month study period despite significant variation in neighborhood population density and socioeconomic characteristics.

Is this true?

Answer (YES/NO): YES